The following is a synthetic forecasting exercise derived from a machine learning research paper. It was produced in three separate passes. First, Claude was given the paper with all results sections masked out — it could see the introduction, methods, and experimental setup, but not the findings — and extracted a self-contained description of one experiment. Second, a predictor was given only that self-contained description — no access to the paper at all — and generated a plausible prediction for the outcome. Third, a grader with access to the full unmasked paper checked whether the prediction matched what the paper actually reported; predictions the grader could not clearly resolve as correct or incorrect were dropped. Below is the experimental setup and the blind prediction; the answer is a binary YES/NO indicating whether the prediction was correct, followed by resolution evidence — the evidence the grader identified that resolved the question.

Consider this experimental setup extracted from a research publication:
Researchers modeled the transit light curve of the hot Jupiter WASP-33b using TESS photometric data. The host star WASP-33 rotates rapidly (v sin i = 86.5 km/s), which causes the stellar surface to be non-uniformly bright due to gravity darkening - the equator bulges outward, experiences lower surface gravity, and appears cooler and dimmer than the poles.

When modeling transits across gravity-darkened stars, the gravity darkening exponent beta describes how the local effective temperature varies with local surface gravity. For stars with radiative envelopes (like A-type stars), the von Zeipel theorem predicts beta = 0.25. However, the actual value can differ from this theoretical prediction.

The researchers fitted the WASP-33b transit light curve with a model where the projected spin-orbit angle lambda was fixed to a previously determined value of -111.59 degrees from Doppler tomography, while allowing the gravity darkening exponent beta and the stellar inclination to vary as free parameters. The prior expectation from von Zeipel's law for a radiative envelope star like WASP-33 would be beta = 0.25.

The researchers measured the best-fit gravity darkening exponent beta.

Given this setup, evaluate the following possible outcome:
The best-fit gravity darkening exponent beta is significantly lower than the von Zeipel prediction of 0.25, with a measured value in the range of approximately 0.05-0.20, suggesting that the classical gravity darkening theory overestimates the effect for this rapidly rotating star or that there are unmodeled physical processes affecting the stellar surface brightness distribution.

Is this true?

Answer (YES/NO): NO